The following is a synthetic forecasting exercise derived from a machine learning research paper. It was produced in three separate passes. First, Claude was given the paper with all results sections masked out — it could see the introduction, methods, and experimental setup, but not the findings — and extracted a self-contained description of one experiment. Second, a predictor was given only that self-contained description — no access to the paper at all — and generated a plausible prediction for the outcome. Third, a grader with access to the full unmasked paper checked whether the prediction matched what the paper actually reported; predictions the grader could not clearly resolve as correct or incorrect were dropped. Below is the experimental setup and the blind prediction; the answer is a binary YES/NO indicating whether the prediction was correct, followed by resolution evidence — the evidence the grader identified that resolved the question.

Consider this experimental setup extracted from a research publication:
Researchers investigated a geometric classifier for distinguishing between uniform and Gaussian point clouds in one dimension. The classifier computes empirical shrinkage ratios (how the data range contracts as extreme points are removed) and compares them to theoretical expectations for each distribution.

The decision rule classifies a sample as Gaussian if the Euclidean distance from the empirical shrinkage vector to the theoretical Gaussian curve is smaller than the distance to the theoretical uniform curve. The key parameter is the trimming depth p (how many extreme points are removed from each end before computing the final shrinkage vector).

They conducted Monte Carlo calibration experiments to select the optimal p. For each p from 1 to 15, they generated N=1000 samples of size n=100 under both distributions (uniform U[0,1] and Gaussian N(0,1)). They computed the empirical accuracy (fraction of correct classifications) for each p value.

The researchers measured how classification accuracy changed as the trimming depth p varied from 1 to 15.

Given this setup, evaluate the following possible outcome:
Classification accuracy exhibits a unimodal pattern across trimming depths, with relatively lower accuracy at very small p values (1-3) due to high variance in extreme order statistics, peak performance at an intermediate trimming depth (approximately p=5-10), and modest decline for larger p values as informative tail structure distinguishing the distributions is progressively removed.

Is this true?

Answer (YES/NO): YES